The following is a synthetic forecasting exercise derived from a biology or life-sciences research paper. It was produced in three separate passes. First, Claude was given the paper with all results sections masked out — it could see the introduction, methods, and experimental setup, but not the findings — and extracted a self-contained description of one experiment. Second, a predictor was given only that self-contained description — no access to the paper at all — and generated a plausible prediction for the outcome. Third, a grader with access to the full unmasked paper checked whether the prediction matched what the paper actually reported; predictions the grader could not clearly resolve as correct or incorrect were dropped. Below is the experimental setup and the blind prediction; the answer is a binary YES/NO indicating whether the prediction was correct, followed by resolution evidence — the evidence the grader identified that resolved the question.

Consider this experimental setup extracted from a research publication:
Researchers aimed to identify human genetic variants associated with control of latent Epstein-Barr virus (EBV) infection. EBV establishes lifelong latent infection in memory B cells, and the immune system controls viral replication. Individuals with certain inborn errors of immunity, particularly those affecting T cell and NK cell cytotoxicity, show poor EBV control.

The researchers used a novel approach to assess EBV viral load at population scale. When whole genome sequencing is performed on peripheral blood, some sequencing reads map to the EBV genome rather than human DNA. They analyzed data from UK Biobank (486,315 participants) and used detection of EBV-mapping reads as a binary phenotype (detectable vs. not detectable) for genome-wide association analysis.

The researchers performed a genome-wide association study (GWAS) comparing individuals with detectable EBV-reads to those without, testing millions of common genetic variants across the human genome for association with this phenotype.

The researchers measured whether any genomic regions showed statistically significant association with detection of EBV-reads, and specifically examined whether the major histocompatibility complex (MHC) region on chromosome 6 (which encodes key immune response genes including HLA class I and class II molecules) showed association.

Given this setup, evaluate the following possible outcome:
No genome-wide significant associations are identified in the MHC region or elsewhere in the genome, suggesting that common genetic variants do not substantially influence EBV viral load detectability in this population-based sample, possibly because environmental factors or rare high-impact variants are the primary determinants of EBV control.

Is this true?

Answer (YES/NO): NO